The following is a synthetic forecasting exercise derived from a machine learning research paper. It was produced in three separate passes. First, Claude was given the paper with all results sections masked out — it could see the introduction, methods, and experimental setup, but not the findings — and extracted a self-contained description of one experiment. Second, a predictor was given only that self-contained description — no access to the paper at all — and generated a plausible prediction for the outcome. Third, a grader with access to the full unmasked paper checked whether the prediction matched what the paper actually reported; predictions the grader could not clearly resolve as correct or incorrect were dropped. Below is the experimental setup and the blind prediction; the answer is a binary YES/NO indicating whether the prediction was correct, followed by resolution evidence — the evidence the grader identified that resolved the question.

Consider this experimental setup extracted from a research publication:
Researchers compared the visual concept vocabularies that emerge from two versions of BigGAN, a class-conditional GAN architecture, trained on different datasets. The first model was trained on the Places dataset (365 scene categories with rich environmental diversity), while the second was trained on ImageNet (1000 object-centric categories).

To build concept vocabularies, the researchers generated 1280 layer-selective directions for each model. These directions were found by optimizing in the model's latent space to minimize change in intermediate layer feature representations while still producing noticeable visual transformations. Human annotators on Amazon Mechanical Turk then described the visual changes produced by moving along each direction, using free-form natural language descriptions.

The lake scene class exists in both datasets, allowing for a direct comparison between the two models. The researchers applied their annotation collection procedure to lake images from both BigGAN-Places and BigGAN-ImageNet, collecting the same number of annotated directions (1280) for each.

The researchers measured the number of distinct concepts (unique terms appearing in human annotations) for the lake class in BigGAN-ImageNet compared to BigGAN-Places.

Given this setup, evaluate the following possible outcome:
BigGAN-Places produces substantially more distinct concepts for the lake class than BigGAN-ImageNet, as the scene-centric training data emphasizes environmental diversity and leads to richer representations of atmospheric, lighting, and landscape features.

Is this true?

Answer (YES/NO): YES